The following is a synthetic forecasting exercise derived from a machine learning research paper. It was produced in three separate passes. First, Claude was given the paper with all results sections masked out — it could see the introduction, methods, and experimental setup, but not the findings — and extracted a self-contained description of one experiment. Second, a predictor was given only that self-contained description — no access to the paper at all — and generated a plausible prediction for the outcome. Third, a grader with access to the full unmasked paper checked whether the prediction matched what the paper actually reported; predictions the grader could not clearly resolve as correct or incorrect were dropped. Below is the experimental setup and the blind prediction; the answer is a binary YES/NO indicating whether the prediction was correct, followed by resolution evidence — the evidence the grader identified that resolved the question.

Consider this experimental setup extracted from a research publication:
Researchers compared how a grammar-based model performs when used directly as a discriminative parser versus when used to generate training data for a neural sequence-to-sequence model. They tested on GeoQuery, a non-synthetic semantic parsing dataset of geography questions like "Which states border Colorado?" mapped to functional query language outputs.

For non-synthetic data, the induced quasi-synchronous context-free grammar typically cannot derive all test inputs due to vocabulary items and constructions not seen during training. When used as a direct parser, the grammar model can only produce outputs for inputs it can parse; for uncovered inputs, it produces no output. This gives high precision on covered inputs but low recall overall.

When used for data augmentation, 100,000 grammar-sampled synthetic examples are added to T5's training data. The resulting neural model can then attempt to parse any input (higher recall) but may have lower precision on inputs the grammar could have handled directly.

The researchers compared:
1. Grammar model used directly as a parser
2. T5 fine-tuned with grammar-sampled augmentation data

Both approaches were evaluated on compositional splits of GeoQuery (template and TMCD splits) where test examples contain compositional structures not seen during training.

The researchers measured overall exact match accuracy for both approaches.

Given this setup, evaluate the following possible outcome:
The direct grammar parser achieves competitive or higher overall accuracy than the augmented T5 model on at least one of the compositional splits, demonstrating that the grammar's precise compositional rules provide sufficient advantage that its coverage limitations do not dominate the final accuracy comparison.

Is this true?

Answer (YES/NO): NO